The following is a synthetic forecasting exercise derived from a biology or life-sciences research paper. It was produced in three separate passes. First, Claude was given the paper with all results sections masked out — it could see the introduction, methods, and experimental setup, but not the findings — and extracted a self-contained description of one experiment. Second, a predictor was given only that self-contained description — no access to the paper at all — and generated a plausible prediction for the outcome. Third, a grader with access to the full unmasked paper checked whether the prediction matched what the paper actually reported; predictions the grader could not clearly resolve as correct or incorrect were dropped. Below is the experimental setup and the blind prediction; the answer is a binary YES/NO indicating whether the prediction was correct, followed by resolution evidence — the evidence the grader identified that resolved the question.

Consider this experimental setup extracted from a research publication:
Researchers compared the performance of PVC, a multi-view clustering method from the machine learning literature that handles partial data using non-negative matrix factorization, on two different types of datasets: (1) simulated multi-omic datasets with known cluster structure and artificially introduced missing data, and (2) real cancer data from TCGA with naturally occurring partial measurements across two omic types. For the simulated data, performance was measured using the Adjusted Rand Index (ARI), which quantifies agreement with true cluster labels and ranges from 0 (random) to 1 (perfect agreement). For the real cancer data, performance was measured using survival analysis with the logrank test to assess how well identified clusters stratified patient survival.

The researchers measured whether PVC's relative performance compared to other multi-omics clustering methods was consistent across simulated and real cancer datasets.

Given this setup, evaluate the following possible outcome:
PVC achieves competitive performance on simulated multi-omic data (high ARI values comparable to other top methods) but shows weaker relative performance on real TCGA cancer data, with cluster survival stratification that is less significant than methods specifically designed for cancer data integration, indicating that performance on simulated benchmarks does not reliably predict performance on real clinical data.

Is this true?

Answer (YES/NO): NO